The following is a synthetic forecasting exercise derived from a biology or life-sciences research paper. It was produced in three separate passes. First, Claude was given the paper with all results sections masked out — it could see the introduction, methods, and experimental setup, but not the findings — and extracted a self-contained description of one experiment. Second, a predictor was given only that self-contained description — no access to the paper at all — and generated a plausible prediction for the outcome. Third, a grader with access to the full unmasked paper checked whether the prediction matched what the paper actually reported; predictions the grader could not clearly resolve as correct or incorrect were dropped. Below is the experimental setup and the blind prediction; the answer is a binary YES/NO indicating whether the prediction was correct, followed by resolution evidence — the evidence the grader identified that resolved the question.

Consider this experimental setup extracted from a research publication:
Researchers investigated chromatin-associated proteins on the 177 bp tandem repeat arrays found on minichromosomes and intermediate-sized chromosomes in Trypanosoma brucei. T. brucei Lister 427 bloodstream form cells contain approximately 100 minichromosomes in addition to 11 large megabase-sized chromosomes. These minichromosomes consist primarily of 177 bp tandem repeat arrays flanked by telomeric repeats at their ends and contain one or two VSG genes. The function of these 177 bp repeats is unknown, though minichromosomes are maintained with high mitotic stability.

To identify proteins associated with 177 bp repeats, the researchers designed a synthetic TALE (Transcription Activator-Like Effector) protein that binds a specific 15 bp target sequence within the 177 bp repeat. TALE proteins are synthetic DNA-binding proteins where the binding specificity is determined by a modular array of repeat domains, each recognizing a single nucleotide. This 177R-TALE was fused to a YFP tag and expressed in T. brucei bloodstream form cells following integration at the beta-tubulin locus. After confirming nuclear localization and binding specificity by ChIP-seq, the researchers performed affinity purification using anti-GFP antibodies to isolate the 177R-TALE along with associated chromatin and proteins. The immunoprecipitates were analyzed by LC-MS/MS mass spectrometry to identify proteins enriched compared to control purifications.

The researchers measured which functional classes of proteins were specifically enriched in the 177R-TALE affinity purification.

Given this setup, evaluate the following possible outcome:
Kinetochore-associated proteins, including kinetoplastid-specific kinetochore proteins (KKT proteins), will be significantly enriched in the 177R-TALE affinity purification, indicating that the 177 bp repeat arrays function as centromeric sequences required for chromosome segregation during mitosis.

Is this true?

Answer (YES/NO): YES